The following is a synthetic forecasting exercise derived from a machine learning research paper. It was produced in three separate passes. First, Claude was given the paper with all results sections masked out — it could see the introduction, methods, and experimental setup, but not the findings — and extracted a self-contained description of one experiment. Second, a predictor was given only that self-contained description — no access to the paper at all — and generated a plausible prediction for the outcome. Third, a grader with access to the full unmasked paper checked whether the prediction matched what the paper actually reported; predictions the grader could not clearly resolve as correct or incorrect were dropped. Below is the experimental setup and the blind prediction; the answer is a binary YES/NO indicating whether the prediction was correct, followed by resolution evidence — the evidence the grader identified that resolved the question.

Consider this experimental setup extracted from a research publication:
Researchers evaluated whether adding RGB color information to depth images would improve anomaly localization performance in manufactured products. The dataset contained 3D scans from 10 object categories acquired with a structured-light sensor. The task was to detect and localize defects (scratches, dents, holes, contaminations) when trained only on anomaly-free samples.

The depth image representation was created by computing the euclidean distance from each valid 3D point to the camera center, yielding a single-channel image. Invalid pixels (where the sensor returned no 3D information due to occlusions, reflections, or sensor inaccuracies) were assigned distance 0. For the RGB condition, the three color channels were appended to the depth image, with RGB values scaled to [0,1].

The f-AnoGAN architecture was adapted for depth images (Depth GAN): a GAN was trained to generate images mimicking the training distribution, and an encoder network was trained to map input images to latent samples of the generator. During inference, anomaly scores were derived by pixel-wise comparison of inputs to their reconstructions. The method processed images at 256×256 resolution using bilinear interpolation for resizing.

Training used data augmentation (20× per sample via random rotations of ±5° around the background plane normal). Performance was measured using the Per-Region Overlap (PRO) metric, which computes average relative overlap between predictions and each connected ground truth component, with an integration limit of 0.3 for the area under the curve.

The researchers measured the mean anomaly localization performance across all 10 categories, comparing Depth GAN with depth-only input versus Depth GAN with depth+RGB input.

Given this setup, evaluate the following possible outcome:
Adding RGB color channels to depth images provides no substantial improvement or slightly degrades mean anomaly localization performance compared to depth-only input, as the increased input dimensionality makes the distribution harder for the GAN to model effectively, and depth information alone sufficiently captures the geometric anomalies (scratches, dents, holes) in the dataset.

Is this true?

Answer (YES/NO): NO